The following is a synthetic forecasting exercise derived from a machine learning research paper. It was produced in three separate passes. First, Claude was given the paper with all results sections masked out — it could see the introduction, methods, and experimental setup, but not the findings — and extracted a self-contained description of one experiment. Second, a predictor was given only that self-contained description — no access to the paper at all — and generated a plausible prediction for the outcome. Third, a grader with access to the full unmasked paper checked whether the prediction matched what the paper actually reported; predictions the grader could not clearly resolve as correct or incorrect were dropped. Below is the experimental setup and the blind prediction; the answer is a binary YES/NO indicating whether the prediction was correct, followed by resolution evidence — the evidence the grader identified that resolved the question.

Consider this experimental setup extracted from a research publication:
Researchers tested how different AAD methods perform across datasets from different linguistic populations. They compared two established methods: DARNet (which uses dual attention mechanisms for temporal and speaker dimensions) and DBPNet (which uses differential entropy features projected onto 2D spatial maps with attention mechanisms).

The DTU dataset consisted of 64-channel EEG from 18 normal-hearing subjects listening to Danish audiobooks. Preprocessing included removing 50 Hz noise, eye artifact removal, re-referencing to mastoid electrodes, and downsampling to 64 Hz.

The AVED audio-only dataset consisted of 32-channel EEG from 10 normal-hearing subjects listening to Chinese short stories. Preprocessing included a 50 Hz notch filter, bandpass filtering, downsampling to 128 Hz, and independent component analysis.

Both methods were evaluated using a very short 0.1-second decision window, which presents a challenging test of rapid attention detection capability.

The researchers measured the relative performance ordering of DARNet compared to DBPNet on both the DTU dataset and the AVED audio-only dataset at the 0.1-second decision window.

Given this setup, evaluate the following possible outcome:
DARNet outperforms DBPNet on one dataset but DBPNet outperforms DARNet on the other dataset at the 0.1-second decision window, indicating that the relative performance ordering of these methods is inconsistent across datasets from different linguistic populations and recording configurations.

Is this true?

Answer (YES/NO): YES